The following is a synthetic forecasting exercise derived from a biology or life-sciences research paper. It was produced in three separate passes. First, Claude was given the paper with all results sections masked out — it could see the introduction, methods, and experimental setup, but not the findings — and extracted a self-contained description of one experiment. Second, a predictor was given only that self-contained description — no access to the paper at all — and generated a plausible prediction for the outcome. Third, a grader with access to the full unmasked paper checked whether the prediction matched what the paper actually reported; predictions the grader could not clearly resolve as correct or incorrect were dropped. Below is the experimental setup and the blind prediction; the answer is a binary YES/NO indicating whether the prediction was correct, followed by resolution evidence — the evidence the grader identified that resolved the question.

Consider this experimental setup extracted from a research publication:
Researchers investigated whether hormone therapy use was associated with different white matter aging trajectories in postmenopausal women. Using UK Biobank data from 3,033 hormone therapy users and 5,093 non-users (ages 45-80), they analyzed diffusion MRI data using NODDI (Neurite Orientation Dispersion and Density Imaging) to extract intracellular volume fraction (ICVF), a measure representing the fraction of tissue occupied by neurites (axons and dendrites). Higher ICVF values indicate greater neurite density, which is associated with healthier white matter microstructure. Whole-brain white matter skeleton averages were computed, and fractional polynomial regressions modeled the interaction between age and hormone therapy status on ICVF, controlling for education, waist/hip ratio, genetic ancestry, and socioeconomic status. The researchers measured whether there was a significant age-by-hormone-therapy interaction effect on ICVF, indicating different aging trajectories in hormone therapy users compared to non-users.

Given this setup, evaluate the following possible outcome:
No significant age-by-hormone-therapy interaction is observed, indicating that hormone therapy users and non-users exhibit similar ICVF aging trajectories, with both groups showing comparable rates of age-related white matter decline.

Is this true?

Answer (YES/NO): NO